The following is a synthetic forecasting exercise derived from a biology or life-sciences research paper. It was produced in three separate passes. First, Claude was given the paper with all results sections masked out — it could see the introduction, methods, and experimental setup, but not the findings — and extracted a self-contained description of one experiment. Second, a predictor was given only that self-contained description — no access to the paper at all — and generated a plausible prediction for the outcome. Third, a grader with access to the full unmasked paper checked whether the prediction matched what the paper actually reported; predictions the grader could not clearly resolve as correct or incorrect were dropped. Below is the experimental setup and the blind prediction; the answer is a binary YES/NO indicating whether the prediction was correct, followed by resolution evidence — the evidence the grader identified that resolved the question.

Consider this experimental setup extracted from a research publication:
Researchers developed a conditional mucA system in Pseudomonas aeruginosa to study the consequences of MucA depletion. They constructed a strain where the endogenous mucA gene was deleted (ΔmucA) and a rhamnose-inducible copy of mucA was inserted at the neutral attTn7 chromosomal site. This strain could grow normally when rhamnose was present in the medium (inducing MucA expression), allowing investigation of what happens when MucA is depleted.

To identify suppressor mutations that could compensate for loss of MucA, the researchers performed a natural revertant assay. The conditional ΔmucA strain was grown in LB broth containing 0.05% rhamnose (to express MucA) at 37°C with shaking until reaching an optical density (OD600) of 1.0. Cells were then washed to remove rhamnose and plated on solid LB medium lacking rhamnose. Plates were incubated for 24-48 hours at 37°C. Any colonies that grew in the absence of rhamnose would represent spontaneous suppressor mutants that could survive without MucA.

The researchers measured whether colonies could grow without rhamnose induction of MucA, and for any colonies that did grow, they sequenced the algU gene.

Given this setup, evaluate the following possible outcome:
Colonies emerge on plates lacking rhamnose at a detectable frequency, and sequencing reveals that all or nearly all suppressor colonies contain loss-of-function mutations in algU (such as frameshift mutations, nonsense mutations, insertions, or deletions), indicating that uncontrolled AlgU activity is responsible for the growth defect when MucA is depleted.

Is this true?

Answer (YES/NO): YES